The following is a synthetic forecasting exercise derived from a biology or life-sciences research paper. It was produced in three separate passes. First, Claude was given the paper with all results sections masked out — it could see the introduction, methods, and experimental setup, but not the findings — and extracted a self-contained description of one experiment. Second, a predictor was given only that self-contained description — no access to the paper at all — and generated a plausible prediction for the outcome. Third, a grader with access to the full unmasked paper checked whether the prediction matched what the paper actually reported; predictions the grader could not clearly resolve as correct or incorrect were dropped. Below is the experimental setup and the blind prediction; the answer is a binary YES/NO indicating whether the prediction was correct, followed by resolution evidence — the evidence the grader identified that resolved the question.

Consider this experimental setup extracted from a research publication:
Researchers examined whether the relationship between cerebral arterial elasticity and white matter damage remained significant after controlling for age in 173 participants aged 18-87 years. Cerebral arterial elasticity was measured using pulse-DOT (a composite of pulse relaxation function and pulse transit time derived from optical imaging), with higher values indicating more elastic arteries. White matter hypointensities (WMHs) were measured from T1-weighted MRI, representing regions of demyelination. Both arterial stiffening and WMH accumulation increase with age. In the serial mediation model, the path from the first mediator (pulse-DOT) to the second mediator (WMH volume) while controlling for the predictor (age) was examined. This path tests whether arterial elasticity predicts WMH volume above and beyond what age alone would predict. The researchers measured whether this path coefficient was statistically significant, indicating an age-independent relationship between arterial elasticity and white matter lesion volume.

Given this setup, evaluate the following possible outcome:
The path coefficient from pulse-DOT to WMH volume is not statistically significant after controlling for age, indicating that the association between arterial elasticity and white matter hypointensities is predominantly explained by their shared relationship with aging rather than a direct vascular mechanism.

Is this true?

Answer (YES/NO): NO